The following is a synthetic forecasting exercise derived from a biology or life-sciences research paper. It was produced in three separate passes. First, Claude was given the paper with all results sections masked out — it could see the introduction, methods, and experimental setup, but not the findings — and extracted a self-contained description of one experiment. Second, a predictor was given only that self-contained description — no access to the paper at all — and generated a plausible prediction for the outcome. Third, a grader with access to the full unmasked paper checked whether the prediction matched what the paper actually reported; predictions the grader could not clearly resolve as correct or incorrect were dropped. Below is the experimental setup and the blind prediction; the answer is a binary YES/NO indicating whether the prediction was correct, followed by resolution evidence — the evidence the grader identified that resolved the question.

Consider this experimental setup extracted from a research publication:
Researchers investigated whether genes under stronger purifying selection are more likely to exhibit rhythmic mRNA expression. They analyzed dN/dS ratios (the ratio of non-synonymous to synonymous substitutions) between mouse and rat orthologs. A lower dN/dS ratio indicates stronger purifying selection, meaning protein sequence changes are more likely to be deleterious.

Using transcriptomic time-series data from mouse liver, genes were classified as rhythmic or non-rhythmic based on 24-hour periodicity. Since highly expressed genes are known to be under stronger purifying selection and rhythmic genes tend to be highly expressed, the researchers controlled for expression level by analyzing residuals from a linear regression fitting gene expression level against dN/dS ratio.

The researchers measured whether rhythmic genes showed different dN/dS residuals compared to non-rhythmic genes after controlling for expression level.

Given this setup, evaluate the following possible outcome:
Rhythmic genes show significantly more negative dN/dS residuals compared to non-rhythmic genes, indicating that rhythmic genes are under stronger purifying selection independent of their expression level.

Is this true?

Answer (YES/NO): YES